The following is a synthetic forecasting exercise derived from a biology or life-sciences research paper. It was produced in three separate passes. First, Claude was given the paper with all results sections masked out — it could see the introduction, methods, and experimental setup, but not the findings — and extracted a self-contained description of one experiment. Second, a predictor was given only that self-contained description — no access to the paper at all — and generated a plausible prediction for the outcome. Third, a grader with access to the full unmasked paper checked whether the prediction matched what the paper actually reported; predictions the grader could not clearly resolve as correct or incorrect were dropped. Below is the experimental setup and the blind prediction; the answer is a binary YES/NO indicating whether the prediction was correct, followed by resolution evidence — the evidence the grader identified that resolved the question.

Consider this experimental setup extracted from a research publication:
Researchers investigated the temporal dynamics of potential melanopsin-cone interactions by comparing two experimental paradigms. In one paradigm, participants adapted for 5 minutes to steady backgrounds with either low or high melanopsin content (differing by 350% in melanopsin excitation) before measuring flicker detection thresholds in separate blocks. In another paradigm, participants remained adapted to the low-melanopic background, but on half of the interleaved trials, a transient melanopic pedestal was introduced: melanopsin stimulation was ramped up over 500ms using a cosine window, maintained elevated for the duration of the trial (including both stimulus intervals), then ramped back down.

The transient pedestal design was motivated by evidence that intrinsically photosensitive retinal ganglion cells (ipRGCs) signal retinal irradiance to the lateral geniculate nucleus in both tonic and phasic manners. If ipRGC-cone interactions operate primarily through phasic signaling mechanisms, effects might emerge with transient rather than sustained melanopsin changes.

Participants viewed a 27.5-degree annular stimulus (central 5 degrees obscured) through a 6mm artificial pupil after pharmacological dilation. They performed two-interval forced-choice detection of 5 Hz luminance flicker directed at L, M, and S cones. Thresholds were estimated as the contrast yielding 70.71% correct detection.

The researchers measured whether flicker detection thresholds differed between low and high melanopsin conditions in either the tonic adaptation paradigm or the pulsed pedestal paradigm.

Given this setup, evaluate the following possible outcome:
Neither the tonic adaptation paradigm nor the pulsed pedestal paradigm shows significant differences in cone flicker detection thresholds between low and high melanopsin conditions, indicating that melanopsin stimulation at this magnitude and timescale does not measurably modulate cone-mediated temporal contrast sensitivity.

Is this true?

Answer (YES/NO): YES